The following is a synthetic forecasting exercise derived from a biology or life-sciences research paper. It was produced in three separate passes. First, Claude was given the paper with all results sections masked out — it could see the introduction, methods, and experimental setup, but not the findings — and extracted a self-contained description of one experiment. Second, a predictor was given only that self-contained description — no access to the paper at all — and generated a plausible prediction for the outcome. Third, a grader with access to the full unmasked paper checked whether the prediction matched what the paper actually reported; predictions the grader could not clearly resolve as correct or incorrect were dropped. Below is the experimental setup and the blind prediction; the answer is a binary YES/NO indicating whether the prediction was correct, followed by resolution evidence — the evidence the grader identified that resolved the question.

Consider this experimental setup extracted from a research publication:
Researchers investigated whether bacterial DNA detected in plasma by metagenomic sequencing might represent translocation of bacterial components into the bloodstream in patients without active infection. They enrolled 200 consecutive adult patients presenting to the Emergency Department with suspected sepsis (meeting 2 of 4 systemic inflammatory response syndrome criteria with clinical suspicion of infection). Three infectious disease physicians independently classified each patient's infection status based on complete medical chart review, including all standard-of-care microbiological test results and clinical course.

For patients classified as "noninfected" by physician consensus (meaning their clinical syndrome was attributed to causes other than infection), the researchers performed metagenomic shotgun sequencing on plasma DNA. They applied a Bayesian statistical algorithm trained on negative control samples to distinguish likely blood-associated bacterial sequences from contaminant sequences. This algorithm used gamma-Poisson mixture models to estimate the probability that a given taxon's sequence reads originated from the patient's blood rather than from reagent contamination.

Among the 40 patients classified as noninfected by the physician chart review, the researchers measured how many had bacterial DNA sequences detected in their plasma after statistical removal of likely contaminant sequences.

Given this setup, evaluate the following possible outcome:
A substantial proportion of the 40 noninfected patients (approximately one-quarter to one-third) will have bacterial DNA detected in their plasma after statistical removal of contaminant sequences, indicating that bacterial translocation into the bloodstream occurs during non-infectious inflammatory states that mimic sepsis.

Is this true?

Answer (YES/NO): NO